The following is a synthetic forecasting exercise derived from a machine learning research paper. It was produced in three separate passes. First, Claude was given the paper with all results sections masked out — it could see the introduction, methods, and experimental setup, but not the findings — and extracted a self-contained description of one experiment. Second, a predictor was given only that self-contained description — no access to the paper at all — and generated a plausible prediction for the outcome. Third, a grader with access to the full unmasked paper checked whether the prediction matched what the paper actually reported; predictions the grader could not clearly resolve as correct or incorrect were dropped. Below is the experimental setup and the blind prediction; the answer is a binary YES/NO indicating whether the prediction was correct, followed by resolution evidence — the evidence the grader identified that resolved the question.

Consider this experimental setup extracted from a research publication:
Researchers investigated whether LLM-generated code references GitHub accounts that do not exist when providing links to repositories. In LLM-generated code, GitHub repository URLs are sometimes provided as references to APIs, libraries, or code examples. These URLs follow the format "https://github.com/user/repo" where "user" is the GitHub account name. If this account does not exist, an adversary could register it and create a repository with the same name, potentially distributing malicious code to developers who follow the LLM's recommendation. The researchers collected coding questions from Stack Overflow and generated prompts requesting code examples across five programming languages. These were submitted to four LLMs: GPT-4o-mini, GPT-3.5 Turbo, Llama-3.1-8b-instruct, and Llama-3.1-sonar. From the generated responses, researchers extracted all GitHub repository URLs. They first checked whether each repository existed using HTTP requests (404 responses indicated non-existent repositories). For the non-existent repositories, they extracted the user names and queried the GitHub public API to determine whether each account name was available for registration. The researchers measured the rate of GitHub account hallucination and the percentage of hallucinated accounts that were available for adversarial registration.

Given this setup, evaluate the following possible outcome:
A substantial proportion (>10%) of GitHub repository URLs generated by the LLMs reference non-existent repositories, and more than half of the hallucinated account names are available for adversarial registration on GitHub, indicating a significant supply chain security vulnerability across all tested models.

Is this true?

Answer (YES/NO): NO